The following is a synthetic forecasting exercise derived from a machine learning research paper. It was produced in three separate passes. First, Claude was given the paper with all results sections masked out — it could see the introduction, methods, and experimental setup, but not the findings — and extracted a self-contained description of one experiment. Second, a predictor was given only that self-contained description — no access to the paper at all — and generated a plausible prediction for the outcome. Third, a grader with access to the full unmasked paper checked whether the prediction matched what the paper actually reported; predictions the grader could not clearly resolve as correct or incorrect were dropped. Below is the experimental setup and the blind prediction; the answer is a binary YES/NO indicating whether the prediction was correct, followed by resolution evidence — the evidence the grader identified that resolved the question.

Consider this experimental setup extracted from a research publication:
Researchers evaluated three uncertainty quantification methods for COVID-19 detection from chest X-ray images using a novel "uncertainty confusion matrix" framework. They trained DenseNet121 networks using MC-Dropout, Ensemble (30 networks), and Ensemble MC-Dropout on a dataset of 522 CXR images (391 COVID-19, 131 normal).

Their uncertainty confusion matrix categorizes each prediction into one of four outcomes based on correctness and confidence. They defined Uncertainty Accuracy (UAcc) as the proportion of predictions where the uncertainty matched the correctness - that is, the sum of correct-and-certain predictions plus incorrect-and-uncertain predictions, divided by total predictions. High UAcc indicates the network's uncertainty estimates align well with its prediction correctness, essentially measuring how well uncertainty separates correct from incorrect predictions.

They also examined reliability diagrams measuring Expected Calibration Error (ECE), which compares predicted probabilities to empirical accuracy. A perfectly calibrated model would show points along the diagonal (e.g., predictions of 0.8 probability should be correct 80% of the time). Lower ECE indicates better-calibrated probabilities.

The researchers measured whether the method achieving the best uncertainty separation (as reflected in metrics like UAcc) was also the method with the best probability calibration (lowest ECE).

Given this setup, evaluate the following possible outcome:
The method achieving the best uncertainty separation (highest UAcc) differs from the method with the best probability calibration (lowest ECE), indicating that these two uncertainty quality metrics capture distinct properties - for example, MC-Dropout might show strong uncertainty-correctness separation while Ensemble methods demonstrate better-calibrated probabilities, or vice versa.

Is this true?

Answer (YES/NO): YES